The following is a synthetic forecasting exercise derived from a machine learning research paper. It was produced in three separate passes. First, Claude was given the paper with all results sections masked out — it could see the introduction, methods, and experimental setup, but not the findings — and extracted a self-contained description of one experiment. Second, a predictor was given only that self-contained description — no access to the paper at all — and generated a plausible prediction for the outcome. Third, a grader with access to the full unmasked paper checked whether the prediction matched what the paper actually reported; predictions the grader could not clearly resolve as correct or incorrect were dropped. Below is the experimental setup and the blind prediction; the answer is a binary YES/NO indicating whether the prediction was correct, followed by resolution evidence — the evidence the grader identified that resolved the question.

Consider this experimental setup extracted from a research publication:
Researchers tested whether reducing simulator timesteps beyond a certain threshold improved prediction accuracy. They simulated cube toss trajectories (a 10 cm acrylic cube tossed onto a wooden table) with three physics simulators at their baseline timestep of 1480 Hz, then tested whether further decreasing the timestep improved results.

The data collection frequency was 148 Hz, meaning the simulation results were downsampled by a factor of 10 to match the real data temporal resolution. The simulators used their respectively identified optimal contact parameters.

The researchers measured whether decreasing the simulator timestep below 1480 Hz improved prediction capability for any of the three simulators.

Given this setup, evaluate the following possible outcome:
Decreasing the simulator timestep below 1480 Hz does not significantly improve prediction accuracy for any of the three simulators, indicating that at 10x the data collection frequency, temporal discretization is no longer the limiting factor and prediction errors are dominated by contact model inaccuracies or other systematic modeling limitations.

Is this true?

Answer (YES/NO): YES